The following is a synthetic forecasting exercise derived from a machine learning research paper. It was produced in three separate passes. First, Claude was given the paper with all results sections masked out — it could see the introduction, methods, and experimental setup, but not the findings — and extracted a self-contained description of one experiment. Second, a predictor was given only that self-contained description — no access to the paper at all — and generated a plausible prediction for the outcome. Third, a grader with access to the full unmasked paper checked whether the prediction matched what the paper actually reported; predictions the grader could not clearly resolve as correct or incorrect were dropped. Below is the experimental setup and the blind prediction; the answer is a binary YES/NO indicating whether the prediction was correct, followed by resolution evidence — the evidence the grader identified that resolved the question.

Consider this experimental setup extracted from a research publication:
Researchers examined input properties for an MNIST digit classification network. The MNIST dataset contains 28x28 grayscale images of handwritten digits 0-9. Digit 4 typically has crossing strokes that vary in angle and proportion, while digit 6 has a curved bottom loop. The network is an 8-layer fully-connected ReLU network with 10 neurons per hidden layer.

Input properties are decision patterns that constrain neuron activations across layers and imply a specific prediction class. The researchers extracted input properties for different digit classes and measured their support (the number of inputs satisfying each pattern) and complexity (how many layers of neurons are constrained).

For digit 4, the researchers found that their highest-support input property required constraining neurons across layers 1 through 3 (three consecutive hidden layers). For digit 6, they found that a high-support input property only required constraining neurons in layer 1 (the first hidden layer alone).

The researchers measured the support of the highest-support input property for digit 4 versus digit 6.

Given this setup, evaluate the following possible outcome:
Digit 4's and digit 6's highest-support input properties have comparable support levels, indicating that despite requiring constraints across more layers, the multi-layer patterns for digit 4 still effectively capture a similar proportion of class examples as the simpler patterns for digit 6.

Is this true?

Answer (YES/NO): NO